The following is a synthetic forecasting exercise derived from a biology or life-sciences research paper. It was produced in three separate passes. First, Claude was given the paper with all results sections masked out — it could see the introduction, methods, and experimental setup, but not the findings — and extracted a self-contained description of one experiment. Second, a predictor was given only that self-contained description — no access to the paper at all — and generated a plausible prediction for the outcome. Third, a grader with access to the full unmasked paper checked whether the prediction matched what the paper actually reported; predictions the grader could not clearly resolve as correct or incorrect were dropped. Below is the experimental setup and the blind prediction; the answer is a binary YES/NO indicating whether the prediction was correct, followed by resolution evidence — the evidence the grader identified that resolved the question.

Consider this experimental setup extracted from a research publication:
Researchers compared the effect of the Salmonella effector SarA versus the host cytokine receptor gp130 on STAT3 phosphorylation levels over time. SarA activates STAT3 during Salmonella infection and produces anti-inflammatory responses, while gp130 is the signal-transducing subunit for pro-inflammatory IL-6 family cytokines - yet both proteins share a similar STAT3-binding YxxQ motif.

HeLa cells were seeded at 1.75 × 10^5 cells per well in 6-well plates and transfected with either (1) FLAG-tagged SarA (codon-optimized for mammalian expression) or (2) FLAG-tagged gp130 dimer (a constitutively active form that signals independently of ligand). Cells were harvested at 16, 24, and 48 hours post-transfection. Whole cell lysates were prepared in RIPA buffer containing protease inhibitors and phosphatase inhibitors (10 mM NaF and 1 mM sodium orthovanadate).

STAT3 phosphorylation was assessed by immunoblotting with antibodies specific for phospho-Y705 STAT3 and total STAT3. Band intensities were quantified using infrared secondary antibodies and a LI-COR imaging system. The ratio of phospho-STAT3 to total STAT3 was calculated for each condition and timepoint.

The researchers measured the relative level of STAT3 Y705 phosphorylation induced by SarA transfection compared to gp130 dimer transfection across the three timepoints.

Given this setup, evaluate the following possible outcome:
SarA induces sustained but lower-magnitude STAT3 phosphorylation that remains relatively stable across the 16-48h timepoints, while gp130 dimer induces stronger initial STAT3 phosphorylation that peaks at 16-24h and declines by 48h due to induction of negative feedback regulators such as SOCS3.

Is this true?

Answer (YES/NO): NO